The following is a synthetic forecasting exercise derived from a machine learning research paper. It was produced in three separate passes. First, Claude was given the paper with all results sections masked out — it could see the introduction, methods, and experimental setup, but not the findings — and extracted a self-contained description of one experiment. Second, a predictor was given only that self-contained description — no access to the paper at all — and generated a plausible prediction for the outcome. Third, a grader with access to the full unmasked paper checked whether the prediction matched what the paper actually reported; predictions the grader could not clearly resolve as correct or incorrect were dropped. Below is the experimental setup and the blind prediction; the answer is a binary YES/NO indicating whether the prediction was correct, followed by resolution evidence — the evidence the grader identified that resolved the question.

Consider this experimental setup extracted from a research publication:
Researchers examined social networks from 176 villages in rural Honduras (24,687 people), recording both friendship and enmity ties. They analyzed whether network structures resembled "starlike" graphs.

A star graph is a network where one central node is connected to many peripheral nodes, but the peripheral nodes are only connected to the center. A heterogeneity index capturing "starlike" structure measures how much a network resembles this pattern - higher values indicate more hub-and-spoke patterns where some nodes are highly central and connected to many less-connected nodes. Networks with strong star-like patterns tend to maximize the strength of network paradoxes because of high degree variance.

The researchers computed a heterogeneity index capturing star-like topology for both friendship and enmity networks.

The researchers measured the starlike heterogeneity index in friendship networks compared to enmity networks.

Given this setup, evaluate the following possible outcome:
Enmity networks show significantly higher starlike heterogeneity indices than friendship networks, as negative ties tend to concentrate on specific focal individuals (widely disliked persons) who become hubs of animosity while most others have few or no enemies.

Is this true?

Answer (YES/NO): YES